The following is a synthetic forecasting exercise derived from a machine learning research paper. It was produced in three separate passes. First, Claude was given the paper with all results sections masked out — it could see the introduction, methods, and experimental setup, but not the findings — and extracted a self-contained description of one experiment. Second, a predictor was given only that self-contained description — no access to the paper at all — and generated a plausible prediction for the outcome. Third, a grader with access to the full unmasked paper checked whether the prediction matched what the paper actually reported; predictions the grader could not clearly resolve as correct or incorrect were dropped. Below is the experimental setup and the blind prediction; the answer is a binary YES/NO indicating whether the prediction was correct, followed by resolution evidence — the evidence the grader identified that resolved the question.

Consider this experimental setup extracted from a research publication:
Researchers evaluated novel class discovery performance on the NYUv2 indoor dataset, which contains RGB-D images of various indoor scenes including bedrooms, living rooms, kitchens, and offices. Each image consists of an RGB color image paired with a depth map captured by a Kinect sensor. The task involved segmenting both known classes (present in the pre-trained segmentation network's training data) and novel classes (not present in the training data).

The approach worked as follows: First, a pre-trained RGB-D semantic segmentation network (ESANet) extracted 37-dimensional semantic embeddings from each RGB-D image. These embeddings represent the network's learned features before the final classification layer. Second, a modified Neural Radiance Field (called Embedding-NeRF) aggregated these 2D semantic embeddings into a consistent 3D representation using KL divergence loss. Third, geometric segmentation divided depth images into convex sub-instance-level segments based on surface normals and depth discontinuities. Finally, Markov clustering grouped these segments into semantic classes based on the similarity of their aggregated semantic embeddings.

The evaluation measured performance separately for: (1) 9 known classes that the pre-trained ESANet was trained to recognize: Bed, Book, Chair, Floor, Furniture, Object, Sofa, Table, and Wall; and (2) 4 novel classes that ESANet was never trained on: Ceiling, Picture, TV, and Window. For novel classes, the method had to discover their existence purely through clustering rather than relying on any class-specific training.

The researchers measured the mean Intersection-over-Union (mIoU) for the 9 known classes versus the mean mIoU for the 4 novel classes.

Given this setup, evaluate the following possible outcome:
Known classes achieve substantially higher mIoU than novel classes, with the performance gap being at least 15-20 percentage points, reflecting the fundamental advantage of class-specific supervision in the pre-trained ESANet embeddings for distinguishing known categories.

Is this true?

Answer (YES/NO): NO